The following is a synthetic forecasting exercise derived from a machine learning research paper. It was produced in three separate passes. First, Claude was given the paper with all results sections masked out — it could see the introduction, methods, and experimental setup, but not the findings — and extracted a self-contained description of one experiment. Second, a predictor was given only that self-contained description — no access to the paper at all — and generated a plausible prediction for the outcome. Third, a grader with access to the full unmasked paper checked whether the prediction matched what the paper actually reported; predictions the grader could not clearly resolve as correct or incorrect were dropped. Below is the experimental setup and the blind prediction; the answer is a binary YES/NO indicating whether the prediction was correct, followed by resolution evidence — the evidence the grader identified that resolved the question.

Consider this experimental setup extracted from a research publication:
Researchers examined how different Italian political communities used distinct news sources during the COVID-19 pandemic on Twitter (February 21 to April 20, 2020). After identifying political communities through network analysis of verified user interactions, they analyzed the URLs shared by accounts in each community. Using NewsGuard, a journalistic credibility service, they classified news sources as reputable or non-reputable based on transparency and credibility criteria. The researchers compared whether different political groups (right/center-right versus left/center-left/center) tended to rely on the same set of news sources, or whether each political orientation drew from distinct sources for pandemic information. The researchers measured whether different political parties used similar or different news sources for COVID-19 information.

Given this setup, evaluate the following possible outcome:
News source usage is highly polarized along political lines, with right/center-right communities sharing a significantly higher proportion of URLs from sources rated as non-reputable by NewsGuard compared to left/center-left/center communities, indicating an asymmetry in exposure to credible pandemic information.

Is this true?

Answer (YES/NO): YES